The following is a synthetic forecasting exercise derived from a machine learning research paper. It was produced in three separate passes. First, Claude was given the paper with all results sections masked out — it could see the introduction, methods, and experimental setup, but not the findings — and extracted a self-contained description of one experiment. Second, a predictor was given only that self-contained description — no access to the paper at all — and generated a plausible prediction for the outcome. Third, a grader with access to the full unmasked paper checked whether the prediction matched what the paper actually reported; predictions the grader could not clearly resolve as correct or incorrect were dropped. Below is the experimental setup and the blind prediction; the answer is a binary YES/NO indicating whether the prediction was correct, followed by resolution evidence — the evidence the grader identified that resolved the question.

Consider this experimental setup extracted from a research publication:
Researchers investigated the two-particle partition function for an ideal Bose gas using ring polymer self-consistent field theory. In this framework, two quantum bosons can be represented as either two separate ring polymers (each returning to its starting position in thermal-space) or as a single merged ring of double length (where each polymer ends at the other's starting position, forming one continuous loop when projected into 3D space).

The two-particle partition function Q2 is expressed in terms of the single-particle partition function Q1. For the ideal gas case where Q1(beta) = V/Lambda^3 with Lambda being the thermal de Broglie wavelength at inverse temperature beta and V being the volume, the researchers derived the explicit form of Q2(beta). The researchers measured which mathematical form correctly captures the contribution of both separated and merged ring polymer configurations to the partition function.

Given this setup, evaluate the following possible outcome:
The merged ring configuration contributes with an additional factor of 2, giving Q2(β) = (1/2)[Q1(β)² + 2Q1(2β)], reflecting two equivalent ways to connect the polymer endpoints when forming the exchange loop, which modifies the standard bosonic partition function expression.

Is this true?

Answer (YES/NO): NO